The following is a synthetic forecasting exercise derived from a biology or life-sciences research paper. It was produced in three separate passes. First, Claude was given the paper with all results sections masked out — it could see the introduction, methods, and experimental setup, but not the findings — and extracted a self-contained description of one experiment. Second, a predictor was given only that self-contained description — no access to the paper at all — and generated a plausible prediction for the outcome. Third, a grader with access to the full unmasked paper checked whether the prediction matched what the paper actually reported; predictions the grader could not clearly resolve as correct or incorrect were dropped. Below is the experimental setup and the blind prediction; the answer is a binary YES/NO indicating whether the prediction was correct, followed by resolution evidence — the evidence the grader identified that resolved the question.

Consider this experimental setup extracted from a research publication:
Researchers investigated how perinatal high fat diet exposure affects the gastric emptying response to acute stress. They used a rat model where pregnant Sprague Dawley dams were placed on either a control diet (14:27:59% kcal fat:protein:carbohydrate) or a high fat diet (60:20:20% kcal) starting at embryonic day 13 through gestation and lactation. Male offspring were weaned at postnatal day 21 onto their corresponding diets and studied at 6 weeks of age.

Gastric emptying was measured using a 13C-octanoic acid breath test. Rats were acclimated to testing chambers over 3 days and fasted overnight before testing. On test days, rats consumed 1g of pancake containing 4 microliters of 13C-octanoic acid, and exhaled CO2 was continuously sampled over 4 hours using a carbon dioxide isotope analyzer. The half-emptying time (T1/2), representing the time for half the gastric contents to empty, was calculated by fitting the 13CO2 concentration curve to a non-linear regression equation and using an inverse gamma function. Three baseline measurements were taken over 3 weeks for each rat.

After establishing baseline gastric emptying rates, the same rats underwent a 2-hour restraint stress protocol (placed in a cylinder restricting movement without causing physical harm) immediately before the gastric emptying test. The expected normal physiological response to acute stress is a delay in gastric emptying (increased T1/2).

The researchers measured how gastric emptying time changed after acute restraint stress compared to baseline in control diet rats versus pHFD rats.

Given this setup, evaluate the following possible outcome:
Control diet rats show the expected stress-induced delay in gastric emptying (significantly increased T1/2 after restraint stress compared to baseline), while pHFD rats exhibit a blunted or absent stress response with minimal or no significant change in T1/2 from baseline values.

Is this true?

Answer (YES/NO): YES